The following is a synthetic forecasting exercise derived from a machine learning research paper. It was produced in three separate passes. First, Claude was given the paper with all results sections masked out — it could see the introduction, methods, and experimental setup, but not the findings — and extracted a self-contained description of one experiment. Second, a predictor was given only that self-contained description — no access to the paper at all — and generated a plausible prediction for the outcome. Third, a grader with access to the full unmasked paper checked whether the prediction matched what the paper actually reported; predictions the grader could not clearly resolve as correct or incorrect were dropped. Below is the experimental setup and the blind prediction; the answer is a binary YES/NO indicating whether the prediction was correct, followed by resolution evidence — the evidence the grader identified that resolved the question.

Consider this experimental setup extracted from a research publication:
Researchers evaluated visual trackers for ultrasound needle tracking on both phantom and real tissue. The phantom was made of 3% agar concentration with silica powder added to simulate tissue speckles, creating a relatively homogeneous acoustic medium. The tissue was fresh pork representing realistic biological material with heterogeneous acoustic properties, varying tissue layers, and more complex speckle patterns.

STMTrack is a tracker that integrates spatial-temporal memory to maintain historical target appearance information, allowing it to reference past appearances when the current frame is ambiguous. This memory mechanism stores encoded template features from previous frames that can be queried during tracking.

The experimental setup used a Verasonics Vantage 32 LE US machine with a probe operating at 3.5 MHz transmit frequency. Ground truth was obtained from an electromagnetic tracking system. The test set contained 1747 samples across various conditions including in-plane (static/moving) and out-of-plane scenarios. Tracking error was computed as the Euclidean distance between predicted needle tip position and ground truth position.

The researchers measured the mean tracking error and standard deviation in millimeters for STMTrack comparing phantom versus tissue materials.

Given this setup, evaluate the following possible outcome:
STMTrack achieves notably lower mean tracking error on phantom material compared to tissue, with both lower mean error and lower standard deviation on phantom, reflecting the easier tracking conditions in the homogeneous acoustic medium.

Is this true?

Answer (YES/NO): YES